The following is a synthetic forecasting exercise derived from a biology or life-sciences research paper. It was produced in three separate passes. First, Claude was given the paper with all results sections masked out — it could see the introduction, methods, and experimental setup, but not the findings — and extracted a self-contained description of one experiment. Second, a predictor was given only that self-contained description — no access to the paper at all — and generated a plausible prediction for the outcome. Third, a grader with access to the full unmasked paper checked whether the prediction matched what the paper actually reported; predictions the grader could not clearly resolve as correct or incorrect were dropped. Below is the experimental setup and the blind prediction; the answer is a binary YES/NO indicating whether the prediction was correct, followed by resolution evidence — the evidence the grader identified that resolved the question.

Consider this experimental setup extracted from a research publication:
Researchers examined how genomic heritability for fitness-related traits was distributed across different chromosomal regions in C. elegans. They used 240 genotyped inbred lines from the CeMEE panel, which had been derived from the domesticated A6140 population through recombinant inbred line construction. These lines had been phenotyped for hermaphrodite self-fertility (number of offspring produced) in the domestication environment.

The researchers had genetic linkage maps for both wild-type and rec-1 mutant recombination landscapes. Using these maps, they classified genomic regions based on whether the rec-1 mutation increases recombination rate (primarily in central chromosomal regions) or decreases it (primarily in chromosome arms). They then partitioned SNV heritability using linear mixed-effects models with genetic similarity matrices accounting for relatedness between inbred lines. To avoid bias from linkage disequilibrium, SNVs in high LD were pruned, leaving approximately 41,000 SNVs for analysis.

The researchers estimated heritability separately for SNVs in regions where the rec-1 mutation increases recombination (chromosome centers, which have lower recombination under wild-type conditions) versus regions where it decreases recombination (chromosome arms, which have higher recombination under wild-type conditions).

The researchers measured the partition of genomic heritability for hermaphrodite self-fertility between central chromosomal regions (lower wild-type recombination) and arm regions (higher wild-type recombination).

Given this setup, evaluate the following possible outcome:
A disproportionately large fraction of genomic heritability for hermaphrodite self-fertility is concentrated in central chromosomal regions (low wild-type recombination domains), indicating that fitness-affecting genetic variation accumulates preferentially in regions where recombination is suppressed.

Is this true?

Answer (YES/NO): NO